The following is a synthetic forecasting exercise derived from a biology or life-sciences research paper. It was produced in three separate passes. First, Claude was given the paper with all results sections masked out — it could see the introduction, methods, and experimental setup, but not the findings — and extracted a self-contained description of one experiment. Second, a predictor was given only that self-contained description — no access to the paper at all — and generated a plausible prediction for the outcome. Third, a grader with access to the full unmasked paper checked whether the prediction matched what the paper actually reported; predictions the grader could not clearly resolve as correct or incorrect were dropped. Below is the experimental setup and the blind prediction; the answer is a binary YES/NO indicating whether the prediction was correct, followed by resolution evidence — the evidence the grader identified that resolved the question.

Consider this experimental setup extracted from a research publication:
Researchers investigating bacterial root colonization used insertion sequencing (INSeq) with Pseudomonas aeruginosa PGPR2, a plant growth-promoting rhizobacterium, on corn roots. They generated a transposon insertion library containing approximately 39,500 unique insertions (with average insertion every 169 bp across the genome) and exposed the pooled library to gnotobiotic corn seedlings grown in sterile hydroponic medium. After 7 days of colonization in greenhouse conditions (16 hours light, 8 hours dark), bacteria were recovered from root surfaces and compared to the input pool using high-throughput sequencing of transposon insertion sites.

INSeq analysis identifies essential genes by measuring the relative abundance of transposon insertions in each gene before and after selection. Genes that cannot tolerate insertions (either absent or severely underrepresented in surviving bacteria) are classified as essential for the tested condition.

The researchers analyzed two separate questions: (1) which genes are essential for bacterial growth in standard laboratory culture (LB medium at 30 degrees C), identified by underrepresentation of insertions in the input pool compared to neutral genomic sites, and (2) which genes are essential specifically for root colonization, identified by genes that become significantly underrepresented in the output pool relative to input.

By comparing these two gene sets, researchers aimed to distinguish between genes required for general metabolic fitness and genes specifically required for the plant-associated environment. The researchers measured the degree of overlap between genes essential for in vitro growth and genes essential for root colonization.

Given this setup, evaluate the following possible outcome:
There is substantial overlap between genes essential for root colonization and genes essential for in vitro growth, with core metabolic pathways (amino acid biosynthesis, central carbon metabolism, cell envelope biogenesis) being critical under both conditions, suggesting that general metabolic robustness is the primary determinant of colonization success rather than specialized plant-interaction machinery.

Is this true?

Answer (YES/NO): NO